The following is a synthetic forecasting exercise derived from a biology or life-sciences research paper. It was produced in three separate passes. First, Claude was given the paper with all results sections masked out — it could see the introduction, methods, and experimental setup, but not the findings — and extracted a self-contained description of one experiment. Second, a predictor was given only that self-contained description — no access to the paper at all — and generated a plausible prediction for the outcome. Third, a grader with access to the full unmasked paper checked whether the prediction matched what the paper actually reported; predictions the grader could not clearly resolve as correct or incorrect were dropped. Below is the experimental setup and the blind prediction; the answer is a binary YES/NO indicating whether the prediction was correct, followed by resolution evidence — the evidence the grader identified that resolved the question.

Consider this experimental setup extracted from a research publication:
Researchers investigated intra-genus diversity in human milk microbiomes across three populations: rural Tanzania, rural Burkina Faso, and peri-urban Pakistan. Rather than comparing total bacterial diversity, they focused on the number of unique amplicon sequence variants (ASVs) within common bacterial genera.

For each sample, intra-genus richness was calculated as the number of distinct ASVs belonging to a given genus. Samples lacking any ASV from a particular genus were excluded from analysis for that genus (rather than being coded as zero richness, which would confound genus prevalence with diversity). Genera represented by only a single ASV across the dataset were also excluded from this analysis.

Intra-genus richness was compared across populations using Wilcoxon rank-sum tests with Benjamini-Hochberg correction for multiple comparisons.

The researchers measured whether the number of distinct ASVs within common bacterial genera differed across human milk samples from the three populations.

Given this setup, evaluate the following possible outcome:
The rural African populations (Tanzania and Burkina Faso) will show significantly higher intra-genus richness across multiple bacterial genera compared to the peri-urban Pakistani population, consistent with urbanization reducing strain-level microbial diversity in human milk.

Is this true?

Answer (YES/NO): NO